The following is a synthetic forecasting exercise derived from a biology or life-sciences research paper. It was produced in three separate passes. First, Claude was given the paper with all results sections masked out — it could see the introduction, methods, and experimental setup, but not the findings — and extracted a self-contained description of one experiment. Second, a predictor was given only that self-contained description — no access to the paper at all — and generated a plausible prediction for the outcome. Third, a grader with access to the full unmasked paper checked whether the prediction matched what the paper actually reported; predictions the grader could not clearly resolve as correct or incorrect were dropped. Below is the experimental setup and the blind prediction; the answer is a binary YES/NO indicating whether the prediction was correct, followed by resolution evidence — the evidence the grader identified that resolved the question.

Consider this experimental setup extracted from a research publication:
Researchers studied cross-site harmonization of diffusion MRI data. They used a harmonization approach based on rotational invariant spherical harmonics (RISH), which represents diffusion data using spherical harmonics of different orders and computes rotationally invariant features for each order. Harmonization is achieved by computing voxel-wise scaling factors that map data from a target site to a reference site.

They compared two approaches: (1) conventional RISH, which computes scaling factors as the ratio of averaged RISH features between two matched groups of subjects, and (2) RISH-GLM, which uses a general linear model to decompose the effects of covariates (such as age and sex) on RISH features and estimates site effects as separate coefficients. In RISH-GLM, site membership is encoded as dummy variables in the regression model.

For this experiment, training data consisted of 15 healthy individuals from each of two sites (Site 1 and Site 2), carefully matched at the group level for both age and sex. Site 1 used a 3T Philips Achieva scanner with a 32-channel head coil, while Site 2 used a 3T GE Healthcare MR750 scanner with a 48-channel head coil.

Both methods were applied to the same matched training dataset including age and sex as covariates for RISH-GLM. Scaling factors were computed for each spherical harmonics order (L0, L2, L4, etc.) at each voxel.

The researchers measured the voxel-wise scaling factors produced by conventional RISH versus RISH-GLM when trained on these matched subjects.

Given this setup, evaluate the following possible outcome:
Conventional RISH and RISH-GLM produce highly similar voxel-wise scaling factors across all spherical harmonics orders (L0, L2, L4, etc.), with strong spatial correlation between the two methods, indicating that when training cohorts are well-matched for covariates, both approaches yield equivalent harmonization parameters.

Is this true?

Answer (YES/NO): YES